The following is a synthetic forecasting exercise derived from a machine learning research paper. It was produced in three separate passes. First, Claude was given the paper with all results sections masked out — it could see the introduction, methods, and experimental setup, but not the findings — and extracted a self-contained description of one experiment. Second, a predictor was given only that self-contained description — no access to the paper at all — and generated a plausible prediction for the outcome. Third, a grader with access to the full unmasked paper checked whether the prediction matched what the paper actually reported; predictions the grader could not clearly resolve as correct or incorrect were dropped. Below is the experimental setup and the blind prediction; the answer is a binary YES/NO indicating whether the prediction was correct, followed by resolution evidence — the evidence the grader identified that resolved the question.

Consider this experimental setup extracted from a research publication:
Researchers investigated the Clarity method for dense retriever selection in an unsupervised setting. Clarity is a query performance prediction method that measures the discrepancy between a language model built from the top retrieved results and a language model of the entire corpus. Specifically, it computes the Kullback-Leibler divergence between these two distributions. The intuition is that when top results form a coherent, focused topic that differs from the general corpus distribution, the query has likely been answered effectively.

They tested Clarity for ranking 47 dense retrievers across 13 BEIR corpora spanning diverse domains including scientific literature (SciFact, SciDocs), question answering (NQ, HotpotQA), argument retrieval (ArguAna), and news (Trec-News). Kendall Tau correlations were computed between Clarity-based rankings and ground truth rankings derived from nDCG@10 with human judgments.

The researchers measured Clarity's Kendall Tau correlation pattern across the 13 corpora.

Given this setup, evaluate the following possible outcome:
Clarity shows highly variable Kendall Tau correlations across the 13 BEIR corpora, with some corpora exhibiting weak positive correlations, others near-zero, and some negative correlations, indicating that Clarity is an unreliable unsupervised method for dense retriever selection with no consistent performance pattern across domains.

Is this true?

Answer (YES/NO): YES